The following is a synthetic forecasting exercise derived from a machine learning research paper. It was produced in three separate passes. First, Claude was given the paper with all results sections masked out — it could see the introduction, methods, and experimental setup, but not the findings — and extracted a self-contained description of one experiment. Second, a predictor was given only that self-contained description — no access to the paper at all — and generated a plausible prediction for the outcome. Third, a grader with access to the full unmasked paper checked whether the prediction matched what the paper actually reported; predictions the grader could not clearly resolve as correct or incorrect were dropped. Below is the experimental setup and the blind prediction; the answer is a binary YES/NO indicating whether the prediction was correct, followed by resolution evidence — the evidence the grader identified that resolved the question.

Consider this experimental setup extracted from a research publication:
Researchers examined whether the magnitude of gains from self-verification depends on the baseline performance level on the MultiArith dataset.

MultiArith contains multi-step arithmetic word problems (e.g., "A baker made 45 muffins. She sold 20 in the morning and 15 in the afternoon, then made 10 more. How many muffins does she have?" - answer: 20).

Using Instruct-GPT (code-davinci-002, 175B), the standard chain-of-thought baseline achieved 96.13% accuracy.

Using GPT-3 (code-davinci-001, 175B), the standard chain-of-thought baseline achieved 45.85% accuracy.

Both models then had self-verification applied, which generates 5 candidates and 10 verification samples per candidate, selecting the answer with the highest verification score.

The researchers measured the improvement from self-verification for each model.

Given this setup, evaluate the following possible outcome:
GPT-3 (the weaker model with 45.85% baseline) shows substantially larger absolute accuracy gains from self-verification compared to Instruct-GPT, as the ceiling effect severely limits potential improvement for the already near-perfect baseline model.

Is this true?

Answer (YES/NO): NO